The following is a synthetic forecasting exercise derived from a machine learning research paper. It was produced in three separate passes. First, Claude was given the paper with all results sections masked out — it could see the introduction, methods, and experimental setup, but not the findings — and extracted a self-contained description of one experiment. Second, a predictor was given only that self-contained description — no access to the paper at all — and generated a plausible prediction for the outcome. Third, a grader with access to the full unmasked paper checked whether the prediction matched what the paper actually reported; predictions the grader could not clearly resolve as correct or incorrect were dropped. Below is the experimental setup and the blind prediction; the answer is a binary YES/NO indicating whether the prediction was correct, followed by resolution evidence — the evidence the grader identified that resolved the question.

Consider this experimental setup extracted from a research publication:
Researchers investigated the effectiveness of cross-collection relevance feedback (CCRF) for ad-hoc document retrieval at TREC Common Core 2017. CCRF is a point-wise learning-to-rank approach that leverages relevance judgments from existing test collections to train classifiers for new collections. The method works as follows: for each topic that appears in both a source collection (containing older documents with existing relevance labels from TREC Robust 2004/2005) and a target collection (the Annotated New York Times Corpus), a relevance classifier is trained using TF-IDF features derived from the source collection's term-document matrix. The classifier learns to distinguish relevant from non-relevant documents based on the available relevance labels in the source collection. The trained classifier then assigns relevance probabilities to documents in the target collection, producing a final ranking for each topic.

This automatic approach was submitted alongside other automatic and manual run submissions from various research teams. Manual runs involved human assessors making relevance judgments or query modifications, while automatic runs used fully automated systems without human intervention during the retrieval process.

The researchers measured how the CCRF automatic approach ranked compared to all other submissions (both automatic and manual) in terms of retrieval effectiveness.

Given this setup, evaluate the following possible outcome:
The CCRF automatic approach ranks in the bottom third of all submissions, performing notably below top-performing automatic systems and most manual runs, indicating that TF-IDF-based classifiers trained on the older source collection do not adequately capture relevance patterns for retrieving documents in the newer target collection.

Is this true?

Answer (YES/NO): NO